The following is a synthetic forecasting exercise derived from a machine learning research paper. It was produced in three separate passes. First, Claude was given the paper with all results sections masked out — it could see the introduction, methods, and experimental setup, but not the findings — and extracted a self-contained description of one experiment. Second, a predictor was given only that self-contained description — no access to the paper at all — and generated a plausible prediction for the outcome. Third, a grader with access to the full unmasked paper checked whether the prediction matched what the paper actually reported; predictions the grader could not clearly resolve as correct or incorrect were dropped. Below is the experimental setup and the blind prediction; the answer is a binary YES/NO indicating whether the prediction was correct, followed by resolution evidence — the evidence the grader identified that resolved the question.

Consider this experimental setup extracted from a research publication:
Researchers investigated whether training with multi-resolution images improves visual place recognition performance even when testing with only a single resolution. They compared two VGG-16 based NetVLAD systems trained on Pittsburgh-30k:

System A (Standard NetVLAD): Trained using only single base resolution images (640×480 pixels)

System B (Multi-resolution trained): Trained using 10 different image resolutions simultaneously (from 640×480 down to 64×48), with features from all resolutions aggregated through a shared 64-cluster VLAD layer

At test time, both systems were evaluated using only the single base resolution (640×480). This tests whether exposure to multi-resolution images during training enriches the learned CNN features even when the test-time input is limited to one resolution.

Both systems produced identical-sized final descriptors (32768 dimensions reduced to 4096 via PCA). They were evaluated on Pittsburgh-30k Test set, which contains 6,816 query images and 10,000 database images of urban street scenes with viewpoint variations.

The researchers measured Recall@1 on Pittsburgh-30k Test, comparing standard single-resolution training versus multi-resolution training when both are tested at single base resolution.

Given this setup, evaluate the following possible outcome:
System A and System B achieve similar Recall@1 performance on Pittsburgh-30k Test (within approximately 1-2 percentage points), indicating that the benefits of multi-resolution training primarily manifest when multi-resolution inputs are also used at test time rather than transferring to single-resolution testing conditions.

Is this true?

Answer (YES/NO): NO